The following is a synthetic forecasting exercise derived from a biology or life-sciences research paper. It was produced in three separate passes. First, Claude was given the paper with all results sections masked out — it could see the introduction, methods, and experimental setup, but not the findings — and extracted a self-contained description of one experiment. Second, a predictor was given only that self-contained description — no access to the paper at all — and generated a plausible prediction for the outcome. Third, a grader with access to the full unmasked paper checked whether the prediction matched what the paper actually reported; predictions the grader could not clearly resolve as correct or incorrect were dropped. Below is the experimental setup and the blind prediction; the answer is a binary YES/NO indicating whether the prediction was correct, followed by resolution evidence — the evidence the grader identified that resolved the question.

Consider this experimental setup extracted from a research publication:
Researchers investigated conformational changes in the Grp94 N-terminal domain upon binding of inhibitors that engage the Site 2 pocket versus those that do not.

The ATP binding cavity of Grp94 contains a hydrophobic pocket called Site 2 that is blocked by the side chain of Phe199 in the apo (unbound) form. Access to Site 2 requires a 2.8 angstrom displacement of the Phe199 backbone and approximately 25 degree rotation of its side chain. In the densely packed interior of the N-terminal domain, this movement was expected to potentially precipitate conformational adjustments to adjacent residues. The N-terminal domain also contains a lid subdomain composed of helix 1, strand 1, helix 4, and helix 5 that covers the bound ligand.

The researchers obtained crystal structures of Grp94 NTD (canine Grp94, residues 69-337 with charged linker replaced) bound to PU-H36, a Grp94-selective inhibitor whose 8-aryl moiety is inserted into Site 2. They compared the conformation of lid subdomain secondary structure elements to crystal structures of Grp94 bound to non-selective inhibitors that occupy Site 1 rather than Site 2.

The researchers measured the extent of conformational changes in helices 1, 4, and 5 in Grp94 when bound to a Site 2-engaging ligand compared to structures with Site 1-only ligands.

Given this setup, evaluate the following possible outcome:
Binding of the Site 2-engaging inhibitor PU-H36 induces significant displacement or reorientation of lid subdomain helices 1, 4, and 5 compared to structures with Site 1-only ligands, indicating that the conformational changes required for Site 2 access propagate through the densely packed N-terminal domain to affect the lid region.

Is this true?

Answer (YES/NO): YES